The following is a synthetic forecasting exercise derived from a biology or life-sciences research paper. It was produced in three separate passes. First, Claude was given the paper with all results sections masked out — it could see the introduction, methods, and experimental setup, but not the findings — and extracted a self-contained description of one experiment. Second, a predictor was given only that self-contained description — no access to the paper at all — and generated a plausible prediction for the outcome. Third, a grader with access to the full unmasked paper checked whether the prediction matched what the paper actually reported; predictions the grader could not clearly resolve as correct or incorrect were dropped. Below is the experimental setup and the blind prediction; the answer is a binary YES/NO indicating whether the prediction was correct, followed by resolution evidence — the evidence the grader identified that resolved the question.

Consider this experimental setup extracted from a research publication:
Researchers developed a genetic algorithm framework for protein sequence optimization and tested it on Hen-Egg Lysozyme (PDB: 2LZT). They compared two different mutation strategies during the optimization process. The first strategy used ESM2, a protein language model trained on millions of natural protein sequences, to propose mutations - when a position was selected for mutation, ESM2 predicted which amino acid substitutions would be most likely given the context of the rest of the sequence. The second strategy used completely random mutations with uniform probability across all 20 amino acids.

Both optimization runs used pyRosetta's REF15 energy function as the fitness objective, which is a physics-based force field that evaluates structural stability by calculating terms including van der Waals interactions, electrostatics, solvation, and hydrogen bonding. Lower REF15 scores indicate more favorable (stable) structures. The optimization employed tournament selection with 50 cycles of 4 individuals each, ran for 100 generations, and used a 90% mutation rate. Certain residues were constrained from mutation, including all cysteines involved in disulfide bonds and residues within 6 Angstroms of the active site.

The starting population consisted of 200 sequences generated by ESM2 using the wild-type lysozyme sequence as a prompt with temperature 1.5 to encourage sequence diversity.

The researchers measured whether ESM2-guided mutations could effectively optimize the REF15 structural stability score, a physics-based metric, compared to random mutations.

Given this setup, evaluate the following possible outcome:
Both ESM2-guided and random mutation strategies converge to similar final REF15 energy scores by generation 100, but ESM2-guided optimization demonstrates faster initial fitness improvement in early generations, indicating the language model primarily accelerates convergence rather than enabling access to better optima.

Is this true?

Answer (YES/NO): NO